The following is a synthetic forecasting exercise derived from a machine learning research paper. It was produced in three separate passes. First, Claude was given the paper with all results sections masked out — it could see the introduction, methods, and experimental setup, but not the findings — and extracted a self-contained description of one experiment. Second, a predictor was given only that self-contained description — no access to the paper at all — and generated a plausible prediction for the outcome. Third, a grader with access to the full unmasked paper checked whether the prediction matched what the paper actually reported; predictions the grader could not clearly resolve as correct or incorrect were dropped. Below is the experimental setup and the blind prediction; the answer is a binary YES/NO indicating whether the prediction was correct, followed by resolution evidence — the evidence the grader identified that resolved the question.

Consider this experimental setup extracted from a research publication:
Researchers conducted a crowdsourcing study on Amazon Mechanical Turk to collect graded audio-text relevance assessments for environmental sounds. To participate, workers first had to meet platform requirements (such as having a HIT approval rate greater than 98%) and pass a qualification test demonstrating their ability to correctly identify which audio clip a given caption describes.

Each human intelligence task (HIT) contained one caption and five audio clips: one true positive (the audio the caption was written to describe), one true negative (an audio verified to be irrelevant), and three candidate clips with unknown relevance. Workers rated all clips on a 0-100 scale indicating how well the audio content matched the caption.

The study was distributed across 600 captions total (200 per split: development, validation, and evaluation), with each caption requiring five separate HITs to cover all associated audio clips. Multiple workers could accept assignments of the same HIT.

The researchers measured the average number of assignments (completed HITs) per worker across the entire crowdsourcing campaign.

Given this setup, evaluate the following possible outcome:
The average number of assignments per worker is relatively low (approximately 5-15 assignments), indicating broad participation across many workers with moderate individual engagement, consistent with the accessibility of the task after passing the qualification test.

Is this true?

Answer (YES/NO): NO